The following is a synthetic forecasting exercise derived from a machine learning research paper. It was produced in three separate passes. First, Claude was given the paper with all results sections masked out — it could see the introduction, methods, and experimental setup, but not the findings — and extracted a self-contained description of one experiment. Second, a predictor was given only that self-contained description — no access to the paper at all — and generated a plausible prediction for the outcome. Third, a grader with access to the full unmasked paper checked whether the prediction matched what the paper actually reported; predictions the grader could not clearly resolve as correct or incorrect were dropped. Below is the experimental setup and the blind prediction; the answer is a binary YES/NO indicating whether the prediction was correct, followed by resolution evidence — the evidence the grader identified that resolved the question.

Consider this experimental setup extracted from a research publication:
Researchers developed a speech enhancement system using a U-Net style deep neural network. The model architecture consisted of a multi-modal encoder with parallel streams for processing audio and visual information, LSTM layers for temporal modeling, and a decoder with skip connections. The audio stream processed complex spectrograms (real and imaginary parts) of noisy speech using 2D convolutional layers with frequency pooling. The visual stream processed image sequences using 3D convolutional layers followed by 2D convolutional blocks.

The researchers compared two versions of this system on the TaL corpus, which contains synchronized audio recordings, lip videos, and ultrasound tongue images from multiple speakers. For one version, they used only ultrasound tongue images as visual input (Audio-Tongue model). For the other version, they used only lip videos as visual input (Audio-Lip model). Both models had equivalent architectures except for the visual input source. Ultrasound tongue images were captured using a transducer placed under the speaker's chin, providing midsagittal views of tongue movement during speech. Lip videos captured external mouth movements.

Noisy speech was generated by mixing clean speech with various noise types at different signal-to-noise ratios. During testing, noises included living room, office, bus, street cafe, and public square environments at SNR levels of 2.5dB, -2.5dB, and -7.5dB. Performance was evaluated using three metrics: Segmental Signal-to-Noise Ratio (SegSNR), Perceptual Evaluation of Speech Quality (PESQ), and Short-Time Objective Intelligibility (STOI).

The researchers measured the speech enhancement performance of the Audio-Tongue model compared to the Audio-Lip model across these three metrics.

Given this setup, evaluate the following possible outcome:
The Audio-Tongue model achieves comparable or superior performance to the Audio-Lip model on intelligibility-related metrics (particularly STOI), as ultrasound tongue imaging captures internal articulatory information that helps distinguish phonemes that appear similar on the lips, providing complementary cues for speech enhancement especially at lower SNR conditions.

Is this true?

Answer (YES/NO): YES